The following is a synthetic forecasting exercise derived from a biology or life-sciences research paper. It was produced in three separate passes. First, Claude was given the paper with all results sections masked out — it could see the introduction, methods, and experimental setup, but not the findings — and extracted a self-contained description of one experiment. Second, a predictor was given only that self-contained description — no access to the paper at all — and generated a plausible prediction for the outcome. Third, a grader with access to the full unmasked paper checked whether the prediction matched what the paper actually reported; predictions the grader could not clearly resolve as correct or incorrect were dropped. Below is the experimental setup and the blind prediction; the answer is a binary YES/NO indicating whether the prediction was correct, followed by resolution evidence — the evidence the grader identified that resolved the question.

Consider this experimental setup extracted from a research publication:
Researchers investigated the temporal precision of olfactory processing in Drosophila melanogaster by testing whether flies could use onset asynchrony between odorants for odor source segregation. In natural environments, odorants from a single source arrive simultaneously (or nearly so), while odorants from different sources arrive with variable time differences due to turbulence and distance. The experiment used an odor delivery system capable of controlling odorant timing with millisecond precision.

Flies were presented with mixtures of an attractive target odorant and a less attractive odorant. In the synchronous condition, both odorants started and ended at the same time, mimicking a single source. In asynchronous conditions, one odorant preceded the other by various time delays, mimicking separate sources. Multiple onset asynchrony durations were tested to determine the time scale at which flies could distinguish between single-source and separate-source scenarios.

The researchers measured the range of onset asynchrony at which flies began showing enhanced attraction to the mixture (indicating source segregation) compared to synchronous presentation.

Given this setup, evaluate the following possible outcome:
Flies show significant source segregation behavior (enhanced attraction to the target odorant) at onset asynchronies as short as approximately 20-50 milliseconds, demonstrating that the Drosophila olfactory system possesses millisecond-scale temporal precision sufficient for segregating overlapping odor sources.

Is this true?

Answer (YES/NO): NO